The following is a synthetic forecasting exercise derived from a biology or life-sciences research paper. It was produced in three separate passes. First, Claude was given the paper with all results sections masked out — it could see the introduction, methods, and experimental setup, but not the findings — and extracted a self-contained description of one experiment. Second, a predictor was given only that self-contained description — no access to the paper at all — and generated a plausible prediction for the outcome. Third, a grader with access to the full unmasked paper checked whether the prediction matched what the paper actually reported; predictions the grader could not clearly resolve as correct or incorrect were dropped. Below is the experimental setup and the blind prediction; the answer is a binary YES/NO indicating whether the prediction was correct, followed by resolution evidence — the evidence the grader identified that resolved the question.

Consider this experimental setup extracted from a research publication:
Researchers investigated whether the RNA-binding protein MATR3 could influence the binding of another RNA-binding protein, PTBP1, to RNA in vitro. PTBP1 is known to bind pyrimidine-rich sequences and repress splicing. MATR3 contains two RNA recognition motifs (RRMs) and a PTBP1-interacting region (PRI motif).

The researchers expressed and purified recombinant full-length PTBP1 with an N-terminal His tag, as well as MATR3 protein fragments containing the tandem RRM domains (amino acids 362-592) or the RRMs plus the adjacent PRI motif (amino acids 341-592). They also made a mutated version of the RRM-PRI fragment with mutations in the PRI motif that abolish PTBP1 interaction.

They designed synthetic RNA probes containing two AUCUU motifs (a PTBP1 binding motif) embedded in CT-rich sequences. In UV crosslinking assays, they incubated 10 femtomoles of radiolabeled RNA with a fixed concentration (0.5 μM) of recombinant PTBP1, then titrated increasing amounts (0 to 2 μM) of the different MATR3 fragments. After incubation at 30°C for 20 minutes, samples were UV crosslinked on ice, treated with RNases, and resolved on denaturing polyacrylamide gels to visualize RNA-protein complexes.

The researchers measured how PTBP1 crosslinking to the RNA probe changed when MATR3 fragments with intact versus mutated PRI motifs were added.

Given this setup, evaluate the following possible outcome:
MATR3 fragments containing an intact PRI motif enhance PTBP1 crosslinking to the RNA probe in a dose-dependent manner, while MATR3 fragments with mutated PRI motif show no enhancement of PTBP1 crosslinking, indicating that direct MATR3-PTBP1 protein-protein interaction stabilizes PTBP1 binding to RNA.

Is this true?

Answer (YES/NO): NO